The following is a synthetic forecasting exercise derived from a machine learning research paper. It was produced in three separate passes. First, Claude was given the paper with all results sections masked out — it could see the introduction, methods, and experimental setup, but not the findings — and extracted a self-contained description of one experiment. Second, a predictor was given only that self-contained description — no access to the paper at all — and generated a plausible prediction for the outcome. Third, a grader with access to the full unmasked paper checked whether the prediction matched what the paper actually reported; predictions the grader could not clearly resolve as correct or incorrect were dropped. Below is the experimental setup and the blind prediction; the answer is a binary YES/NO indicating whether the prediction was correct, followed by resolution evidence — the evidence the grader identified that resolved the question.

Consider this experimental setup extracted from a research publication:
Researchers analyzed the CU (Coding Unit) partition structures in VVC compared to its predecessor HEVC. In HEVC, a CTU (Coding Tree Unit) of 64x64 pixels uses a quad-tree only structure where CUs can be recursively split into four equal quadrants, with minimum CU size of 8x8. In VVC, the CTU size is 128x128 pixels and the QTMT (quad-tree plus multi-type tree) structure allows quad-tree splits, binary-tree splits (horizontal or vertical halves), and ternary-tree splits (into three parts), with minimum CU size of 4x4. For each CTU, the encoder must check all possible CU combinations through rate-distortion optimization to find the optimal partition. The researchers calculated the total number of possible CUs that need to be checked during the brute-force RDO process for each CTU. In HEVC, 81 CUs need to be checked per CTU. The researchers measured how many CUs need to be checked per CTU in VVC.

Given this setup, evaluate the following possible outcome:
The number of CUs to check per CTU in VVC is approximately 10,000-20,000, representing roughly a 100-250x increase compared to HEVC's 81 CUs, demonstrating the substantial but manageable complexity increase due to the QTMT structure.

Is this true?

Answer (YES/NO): NO